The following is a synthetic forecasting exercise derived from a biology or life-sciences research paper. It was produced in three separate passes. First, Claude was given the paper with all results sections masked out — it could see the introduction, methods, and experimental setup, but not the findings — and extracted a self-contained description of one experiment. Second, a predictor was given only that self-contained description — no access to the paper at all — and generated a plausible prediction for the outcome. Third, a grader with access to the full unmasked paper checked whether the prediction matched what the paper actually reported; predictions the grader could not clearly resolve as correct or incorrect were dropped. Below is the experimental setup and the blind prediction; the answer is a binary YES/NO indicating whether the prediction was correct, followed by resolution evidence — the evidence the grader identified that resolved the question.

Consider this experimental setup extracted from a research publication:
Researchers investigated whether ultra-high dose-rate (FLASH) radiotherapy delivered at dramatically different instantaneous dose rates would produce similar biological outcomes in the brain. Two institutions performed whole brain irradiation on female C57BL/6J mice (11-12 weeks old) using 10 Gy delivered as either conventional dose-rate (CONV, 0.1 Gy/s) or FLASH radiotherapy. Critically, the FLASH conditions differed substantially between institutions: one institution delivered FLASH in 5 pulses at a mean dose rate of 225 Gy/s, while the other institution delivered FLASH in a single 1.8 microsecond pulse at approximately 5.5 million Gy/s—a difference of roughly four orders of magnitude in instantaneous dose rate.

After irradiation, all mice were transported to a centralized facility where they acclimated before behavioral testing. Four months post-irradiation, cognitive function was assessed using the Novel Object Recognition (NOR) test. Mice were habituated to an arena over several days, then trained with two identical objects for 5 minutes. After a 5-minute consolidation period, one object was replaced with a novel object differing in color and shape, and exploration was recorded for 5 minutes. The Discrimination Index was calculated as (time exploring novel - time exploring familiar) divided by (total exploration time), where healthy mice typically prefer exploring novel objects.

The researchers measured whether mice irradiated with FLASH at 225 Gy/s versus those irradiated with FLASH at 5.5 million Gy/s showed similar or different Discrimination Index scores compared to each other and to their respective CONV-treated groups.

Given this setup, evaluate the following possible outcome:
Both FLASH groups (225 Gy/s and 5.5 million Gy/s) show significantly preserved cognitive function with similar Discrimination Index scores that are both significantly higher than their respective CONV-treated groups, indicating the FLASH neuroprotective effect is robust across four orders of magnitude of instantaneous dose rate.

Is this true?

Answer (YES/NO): YES